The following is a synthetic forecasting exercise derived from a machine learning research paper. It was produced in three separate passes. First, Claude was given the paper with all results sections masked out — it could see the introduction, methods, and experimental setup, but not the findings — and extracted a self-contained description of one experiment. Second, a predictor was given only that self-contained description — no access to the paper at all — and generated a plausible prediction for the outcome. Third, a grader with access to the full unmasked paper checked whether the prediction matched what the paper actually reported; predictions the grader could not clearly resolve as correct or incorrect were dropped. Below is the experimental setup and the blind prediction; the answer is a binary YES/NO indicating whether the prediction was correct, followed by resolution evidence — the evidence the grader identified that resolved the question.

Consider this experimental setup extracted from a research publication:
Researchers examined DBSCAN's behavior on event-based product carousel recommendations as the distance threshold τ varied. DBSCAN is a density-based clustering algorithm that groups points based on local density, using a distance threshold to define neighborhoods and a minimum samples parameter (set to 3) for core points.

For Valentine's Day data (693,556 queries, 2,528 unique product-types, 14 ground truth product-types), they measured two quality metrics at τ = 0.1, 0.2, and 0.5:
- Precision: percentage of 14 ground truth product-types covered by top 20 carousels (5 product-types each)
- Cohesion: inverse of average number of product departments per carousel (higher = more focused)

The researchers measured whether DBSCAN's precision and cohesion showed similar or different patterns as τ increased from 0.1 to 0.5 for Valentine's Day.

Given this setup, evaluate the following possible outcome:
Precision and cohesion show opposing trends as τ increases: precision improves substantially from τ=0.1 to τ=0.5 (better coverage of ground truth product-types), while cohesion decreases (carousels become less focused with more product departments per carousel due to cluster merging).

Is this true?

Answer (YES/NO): NO